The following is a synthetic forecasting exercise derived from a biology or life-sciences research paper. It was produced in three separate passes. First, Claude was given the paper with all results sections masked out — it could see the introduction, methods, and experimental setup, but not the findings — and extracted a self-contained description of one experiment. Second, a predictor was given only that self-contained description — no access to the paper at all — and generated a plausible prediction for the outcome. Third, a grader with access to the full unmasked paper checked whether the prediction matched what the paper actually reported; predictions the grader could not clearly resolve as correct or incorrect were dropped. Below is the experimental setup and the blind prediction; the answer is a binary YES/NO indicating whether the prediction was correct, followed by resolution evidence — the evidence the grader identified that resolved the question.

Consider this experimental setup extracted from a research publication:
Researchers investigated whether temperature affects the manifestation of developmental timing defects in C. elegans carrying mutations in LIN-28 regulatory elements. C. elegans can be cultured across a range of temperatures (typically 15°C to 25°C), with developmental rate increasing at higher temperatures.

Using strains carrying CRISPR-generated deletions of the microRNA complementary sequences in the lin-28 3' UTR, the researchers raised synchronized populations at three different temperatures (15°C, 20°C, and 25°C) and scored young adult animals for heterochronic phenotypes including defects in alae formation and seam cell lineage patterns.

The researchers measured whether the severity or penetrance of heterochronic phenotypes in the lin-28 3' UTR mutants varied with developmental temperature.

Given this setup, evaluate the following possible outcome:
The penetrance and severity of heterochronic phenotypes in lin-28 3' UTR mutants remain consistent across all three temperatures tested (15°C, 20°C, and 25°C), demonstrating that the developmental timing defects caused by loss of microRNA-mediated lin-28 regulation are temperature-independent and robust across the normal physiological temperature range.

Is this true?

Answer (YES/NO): NO